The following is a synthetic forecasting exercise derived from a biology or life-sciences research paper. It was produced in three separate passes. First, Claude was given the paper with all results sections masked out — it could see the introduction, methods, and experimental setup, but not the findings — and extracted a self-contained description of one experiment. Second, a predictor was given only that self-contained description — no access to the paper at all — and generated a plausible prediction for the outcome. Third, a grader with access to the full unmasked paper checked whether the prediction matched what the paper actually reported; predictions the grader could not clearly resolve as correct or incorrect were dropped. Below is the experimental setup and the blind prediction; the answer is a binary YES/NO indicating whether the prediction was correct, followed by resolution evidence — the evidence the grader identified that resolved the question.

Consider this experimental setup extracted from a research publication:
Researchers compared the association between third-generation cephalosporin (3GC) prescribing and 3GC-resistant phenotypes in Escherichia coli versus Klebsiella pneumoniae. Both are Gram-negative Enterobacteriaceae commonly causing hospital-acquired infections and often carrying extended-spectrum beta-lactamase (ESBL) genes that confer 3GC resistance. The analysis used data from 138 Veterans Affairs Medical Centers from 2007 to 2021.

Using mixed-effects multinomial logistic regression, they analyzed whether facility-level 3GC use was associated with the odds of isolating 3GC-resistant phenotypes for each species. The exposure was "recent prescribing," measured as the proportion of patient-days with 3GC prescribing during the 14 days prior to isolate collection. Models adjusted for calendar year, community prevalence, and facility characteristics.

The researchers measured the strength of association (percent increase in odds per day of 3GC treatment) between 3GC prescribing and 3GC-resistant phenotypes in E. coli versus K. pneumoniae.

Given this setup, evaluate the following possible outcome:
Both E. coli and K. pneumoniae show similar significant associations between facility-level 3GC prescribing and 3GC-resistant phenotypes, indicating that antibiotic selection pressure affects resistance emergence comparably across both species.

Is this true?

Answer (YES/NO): NO